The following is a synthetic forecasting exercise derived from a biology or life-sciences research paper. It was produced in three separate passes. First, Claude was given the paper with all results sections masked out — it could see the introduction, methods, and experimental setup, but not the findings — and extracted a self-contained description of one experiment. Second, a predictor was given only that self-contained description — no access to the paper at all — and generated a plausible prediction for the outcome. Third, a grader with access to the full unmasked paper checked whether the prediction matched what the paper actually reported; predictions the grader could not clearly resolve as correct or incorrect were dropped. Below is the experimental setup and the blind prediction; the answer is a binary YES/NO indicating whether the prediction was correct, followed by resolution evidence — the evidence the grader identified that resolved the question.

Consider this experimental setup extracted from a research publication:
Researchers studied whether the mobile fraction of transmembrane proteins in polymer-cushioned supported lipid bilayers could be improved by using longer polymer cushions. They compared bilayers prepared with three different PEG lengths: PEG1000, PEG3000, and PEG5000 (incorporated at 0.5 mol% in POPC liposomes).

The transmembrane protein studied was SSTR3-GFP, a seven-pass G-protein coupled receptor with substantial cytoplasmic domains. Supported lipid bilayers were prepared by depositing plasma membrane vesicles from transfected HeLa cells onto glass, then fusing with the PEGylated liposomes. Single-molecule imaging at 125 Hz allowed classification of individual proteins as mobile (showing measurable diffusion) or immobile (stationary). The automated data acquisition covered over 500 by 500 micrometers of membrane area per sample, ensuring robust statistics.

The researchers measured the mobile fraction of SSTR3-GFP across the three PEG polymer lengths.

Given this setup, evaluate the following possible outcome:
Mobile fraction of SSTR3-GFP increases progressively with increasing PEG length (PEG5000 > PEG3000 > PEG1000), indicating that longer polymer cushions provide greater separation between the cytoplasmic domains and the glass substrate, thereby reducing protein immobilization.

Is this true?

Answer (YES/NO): YES